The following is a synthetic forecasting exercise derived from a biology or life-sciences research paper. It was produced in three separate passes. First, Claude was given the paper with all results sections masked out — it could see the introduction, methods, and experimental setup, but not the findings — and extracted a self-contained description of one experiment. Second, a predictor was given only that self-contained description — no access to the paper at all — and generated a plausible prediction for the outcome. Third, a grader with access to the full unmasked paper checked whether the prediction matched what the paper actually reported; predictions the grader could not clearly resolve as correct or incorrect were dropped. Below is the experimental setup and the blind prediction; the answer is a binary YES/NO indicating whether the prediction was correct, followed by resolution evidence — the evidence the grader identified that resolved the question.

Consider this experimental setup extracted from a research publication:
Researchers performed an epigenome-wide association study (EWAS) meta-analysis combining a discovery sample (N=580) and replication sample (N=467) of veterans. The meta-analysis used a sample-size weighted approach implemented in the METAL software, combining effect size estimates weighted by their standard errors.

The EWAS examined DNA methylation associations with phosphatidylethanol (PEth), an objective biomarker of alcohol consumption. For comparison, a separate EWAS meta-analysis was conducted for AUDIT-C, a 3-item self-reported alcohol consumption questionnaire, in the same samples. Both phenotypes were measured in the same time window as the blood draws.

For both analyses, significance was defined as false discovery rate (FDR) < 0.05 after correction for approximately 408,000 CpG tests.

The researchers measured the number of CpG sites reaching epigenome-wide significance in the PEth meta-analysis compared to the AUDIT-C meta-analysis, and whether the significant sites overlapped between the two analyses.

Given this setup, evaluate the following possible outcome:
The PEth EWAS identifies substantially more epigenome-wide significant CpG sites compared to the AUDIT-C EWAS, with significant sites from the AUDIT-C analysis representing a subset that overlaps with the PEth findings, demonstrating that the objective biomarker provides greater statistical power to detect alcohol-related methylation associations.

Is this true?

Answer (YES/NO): NO